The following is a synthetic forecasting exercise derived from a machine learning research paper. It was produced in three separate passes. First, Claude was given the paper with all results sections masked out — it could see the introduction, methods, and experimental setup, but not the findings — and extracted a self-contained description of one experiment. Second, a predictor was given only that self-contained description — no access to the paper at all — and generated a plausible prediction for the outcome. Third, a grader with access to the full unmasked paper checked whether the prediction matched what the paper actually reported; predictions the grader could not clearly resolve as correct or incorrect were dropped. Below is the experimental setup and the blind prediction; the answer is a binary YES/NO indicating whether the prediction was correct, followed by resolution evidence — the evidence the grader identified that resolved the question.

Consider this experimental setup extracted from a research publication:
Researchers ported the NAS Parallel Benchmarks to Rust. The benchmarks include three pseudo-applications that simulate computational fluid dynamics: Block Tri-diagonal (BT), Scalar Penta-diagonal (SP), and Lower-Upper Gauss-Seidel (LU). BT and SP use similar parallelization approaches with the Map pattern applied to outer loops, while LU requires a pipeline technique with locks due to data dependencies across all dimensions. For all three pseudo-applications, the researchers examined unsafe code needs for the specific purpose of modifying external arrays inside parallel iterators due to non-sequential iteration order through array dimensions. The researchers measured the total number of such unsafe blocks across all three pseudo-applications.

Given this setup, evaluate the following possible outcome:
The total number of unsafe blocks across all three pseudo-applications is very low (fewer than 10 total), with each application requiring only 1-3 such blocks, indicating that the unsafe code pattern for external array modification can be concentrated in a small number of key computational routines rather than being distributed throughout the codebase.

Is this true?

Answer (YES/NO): YES